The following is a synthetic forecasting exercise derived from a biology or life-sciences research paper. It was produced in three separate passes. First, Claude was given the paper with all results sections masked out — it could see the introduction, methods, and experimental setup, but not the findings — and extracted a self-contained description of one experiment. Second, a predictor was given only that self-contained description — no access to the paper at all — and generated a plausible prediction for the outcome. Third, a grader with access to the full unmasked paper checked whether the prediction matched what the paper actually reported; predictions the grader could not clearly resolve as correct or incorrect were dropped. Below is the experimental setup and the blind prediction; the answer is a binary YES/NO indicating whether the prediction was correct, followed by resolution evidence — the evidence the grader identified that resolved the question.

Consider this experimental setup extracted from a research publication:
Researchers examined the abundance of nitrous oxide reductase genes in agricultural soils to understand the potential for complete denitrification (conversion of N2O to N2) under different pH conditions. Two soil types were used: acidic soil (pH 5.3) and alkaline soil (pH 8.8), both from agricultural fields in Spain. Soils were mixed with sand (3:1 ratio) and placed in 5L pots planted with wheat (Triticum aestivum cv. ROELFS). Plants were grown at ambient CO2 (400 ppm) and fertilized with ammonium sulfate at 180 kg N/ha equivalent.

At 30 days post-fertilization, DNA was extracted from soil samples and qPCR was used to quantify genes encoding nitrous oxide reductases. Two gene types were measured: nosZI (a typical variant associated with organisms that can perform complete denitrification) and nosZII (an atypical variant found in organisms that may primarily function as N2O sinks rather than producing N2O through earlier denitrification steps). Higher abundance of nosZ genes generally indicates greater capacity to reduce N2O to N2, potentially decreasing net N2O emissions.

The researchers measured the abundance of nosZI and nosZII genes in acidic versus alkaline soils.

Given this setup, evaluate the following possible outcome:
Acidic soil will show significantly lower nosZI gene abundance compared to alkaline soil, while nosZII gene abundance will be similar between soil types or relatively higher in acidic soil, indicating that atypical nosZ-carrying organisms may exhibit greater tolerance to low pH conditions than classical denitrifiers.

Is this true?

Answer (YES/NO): NO